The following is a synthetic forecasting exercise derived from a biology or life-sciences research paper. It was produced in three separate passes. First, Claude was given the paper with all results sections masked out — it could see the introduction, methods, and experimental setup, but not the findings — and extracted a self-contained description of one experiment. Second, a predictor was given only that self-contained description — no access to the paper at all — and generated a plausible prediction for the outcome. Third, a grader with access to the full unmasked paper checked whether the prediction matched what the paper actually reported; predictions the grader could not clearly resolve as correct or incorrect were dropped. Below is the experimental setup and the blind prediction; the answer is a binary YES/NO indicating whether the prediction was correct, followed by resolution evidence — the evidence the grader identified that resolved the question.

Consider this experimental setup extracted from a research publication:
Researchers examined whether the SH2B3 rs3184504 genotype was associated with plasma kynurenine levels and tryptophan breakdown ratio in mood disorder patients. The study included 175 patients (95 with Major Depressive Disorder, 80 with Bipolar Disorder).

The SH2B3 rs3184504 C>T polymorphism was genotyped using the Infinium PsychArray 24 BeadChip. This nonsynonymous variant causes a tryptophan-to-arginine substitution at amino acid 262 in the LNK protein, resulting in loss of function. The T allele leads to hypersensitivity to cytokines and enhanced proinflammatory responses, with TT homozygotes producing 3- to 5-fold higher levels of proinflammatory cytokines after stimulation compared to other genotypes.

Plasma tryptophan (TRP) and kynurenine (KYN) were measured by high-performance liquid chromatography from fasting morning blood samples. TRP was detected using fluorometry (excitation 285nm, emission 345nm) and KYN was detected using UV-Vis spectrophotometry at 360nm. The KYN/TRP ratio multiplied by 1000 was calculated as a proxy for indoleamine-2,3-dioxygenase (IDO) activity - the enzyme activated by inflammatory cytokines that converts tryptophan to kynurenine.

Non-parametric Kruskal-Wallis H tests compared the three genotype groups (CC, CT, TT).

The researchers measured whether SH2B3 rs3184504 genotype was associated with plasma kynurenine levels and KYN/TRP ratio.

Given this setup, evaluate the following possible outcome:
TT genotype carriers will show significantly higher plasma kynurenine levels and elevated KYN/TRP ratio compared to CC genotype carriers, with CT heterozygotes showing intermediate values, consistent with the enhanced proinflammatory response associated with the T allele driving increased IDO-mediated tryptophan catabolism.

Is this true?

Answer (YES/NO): NO